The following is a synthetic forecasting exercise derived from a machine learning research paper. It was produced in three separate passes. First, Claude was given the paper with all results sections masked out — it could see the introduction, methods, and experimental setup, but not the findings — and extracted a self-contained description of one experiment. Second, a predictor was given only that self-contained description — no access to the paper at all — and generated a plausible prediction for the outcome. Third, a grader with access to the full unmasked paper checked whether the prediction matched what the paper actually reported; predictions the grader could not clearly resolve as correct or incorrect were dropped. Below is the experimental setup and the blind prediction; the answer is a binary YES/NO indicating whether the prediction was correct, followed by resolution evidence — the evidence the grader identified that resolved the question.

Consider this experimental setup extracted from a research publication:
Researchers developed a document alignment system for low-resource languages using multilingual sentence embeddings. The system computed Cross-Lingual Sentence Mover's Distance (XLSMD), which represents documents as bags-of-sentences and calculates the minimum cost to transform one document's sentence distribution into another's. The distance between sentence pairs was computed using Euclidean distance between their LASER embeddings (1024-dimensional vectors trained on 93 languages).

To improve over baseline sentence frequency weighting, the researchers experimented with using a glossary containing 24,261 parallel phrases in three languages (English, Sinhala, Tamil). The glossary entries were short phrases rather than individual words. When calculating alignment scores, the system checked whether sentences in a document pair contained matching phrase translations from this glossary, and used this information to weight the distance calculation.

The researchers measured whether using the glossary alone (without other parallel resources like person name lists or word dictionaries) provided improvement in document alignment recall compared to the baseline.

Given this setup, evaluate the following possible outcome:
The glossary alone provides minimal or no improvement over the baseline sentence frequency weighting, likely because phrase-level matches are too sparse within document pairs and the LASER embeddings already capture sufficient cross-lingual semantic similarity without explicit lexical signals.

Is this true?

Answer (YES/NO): YES